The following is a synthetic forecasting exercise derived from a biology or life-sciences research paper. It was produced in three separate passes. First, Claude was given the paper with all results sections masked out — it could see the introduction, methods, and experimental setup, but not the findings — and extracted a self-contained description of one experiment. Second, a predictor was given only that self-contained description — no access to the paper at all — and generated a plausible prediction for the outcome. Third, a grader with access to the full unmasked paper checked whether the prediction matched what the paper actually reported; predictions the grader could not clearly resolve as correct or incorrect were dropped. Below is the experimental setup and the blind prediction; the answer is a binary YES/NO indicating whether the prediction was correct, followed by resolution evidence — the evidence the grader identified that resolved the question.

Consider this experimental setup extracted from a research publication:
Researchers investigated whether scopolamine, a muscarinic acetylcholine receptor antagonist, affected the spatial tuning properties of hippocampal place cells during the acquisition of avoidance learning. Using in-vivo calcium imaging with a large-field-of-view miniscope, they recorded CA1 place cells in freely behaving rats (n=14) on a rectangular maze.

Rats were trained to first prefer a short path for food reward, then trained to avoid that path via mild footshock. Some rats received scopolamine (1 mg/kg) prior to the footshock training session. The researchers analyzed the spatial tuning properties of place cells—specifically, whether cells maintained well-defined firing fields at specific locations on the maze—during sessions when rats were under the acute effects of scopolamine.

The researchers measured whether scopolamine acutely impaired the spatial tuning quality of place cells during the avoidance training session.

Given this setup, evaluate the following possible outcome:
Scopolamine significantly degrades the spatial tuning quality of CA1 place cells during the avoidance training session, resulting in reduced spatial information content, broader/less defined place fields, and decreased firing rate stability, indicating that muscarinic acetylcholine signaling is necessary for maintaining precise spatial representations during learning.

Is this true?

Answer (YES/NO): NO